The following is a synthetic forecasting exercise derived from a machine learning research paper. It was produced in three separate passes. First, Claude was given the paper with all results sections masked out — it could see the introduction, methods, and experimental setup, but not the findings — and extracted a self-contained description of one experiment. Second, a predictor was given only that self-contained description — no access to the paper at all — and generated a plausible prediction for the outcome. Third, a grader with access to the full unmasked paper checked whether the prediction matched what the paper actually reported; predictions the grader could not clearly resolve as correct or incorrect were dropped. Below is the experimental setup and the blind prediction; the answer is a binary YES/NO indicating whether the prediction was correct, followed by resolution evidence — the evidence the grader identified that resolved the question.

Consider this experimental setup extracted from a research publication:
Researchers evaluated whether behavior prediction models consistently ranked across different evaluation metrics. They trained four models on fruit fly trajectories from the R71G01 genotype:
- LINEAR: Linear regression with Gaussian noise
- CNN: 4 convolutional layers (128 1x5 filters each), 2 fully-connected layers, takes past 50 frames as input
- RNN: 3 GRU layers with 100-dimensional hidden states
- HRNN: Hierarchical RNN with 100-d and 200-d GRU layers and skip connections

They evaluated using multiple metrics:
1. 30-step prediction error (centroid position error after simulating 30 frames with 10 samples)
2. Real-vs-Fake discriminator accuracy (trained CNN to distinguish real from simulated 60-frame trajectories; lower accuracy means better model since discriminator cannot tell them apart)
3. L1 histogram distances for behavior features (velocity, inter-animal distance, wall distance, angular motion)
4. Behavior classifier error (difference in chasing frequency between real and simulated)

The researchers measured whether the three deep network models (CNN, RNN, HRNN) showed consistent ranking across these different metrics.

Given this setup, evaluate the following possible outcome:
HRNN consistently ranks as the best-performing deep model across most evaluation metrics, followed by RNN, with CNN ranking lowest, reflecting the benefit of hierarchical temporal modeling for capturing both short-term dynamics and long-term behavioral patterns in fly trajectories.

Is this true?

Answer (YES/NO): NO